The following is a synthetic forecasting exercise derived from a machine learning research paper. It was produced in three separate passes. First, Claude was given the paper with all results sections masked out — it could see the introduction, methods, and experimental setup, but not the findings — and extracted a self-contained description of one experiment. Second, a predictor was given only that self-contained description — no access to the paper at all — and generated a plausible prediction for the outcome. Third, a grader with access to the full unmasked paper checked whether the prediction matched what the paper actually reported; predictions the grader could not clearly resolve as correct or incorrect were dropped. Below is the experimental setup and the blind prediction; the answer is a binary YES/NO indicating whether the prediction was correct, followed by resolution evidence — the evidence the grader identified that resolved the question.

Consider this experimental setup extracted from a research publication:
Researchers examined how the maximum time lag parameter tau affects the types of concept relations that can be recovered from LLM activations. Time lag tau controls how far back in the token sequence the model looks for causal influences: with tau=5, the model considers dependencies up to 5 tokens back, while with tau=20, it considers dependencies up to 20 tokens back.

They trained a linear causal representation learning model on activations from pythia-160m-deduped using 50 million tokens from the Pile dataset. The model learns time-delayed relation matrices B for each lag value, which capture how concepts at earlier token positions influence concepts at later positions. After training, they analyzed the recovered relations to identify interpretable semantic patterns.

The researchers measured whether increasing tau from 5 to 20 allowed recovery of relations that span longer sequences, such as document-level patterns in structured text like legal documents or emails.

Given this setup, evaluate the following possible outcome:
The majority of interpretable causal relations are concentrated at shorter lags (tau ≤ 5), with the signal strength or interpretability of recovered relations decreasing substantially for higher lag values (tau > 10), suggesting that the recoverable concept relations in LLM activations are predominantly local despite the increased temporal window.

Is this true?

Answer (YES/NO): NO